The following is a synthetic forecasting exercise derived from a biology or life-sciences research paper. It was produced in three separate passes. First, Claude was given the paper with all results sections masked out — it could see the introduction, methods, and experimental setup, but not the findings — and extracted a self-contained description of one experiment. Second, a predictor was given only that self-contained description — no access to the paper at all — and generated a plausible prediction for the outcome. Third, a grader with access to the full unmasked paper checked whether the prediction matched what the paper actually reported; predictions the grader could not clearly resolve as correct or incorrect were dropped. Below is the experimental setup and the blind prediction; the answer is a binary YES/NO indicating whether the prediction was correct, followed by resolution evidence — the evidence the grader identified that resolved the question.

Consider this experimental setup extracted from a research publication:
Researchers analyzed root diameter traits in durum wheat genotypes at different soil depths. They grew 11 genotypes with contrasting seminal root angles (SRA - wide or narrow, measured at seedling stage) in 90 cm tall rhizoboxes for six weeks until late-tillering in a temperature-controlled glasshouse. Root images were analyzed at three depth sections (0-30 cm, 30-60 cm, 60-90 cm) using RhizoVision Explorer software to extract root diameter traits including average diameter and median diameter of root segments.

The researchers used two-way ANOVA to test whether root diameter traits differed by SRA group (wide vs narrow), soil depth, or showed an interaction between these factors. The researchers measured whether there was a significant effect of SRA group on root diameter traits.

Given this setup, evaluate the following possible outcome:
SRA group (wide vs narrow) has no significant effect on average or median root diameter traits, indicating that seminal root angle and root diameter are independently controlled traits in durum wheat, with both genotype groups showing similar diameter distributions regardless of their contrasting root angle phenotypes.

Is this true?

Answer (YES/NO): NO